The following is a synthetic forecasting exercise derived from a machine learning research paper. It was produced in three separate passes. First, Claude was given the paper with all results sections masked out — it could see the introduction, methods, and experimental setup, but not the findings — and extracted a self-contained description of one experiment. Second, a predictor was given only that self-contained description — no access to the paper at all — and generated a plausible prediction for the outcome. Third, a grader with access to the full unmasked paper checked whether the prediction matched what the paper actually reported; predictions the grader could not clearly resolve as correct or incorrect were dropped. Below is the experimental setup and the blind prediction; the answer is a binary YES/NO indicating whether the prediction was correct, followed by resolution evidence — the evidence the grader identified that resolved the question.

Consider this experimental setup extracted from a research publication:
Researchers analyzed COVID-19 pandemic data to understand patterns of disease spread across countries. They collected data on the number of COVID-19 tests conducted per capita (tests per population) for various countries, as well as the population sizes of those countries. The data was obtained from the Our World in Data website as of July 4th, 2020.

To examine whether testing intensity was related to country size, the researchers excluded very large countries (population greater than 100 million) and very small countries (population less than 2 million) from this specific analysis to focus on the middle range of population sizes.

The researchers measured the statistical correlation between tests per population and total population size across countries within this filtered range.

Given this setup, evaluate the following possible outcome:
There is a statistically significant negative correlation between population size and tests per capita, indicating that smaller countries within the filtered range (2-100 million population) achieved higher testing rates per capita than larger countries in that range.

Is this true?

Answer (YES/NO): NO